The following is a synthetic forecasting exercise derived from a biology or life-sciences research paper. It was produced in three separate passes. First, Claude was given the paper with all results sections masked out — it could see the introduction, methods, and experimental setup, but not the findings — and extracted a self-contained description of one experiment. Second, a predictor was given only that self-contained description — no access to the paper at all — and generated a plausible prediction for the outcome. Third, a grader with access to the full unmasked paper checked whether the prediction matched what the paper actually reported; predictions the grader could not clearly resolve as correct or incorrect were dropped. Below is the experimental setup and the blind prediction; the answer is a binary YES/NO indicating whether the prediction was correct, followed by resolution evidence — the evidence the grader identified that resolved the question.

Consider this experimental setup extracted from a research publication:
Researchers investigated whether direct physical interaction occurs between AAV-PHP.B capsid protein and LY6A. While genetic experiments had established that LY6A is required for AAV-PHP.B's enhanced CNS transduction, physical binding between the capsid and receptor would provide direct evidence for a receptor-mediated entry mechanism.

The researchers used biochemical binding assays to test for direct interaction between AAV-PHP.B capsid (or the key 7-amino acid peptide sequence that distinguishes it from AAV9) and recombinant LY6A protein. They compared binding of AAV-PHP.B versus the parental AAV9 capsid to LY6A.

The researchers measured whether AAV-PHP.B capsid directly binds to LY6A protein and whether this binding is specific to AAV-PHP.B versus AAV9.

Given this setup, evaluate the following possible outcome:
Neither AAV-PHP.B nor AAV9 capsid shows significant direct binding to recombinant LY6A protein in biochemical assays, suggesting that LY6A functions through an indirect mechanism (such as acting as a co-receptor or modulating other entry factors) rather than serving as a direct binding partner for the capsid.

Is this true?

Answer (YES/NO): NO